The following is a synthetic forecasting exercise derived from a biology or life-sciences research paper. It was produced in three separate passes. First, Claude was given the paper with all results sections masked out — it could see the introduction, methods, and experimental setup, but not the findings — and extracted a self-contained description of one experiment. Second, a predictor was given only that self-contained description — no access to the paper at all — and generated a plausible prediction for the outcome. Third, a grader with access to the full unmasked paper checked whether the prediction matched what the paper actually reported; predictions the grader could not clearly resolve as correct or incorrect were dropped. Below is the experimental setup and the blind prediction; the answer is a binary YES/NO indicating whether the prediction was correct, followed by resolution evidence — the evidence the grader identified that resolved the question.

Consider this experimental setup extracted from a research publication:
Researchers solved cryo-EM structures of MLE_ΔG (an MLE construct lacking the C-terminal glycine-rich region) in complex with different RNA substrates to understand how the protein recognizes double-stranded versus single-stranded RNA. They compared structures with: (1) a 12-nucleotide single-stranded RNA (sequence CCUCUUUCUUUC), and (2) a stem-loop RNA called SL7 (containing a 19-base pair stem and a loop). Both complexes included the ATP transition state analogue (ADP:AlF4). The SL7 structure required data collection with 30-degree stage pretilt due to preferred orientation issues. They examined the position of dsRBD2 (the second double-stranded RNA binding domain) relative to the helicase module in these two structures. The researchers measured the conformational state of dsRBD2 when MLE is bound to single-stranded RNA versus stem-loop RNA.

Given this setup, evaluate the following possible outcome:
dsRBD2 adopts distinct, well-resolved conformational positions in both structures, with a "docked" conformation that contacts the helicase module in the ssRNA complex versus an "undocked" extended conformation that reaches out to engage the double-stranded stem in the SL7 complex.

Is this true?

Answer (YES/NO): YES